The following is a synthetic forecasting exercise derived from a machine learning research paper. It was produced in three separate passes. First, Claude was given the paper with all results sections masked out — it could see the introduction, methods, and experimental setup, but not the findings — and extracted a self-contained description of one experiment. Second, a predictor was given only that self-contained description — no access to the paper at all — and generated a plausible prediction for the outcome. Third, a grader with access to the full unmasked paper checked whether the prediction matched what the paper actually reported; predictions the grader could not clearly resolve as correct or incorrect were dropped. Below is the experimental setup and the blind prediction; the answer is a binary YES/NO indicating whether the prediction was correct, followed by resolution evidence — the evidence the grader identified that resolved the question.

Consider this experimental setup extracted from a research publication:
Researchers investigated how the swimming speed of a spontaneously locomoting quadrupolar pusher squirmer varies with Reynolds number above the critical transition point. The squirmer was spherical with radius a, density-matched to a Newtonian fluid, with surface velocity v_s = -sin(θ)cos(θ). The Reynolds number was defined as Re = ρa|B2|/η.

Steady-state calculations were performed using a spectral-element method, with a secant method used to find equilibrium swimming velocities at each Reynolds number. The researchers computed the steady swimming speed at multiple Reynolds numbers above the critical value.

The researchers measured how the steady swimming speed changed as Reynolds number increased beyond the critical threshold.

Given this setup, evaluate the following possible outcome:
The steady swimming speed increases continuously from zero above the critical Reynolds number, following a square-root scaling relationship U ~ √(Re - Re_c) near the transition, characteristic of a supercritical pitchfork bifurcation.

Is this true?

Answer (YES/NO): YES